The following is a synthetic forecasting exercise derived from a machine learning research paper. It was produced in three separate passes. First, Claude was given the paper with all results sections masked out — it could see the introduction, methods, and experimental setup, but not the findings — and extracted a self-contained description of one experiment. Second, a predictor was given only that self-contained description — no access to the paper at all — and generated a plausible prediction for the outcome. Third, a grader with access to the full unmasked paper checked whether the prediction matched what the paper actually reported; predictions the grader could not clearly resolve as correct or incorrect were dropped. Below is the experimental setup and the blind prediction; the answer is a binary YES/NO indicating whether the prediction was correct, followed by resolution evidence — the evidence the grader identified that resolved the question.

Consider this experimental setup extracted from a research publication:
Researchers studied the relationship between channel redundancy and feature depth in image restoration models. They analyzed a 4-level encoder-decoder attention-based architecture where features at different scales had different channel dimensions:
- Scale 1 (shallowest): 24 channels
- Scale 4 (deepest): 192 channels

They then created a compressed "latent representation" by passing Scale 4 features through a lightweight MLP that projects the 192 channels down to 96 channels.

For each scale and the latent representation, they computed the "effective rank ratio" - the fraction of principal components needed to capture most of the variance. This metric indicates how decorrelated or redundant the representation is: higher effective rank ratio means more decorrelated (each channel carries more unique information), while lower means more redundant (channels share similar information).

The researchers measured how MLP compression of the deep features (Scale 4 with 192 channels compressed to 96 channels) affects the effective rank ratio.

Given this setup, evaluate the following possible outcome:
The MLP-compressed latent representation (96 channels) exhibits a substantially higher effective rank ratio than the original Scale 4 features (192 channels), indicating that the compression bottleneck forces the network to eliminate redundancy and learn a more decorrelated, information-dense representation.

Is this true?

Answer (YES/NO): YES